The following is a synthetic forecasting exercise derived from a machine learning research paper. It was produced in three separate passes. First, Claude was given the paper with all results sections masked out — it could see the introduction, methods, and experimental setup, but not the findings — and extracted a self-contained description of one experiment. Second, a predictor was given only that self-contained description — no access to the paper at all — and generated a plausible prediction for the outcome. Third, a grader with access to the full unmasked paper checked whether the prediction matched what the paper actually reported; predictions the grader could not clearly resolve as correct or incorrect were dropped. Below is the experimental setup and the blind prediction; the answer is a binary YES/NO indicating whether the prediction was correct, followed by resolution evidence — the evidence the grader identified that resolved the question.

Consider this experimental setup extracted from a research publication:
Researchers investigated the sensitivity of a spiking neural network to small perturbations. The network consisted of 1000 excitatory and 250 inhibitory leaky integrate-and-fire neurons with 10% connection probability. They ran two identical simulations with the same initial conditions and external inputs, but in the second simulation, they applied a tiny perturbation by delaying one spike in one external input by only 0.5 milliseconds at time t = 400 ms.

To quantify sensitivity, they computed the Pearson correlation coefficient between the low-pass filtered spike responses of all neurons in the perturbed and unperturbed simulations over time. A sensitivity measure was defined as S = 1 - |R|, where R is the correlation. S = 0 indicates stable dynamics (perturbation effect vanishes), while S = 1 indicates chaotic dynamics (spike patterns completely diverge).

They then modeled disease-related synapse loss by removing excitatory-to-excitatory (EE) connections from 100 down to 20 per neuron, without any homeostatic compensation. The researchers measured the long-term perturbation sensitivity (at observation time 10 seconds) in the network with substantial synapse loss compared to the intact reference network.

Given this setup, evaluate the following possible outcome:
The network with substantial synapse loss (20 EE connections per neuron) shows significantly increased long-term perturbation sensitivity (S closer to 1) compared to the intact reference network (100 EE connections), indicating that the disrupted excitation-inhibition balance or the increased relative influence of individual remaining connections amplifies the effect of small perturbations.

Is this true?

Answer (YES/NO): NO